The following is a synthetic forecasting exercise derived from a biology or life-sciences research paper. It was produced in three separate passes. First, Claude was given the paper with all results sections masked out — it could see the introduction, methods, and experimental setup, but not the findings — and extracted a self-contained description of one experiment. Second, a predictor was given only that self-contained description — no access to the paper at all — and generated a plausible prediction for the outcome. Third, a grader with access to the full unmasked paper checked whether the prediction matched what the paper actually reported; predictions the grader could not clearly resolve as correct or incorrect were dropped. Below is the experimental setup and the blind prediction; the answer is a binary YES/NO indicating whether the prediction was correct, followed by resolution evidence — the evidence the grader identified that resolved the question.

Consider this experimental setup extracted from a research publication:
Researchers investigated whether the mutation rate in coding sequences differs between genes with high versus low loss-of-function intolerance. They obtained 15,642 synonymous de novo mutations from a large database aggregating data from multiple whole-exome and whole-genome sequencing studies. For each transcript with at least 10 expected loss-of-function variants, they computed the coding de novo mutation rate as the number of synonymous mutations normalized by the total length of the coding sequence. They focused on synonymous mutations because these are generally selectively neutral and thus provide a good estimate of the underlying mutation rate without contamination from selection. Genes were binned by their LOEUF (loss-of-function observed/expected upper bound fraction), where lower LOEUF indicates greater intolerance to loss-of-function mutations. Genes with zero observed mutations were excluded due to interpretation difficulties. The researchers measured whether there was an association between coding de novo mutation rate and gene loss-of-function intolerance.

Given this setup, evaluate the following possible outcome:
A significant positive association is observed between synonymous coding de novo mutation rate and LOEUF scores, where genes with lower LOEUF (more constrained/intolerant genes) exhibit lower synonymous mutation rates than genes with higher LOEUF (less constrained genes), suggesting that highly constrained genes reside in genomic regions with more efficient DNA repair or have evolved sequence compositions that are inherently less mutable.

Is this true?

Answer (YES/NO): YES